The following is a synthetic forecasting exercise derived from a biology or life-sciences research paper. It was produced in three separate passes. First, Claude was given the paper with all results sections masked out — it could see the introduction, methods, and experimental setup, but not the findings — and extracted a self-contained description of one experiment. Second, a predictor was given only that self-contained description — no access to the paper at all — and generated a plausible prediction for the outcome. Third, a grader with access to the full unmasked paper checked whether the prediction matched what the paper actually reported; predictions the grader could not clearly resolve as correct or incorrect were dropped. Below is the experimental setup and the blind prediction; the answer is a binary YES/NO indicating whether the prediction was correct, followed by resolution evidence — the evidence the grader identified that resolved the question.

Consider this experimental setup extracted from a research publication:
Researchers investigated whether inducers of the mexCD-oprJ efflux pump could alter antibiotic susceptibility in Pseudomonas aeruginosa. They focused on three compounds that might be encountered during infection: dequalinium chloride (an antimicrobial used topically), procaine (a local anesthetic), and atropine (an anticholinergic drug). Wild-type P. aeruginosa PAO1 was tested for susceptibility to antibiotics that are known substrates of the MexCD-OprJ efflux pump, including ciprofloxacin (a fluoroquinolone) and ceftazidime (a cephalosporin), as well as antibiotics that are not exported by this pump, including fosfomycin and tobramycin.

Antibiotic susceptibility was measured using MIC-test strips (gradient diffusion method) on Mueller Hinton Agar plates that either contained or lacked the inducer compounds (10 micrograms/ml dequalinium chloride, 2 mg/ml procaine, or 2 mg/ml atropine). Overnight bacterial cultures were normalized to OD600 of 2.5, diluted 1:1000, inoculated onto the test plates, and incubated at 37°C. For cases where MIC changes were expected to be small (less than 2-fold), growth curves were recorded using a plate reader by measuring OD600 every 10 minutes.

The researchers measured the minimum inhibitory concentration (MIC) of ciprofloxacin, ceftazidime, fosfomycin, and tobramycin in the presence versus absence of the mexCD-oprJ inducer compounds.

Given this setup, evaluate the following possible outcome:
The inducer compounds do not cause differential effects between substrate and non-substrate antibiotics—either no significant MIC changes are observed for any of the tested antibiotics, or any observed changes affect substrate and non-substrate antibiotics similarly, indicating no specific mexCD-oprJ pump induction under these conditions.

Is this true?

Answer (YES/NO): NO